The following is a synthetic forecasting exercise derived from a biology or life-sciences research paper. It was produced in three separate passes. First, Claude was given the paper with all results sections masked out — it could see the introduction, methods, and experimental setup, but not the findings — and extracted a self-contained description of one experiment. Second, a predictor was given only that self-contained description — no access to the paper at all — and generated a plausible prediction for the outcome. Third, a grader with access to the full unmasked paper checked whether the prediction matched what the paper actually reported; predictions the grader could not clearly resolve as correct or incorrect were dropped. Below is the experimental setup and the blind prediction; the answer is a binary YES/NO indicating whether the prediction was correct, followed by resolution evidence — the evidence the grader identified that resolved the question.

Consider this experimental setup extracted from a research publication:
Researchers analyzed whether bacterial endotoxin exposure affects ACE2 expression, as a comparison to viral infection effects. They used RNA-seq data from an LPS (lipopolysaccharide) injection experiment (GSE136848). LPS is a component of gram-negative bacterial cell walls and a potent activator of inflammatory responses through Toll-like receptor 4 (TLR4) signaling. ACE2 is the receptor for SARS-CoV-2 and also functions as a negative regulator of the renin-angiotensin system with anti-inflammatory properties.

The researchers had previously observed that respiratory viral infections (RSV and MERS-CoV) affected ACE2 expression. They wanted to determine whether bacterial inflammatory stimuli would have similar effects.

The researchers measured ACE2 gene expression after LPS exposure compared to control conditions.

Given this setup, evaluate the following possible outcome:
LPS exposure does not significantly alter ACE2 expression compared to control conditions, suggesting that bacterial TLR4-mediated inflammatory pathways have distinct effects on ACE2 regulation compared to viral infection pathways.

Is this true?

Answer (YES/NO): NO